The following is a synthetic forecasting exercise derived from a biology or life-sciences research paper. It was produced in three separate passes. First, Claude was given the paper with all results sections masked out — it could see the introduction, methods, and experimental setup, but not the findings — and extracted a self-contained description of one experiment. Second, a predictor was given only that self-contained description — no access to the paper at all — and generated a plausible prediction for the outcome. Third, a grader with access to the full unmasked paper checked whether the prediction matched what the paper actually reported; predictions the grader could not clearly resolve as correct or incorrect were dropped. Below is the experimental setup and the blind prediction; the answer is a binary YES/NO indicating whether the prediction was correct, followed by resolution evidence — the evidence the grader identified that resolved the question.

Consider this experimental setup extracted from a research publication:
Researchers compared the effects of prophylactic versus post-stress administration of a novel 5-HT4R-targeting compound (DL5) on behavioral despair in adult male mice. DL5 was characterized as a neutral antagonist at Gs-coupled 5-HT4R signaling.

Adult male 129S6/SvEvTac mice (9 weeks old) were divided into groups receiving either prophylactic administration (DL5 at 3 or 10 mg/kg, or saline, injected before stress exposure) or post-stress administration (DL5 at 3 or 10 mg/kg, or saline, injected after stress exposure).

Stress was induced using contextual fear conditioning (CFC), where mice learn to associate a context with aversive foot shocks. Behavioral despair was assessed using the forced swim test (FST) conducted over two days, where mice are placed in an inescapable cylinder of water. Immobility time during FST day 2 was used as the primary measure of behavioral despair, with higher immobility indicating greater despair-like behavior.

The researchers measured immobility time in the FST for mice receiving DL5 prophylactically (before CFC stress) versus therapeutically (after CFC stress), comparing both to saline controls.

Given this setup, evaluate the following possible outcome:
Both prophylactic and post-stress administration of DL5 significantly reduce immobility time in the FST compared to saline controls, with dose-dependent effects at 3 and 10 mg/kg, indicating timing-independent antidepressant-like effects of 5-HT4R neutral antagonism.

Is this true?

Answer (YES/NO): NO